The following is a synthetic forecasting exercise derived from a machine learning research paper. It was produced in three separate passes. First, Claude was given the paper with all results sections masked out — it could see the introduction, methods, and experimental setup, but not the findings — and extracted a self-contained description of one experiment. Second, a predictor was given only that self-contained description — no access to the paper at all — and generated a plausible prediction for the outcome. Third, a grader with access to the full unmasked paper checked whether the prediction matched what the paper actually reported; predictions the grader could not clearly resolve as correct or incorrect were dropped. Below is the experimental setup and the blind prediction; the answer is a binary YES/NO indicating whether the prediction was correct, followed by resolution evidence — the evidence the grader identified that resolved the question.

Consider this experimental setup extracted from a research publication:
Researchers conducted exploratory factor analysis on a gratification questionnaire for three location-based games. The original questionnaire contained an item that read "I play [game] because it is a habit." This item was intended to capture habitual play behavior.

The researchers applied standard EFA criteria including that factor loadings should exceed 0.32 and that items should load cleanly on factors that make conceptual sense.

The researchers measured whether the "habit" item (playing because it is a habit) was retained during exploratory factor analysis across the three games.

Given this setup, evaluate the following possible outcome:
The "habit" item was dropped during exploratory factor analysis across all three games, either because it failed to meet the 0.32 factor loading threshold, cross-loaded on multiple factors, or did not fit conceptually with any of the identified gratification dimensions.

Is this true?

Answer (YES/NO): YES